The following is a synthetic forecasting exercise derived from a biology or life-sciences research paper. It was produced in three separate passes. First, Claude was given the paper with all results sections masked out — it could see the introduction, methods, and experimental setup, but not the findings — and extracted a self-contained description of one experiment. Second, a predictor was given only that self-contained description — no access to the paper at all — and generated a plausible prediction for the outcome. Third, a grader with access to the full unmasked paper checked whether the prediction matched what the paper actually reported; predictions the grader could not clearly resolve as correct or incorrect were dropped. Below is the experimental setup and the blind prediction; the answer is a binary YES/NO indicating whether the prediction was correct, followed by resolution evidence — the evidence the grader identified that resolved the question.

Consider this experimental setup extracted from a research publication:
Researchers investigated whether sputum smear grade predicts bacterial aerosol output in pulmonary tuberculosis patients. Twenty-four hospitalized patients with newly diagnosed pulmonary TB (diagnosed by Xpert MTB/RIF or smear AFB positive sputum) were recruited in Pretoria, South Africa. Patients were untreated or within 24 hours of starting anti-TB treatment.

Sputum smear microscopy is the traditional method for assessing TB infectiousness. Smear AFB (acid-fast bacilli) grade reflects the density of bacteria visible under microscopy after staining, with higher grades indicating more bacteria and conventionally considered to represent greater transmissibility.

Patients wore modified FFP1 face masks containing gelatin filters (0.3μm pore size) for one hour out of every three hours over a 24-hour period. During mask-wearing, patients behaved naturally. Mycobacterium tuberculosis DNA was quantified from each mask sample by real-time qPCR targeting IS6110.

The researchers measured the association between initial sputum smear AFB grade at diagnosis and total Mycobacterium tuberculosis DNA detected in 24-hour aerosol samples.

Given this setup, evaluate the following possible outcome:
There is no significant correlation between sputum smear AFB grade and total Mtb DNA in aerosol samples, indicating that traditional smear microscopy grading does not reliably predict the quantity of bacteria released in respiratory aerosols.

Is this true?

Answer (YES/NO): YES